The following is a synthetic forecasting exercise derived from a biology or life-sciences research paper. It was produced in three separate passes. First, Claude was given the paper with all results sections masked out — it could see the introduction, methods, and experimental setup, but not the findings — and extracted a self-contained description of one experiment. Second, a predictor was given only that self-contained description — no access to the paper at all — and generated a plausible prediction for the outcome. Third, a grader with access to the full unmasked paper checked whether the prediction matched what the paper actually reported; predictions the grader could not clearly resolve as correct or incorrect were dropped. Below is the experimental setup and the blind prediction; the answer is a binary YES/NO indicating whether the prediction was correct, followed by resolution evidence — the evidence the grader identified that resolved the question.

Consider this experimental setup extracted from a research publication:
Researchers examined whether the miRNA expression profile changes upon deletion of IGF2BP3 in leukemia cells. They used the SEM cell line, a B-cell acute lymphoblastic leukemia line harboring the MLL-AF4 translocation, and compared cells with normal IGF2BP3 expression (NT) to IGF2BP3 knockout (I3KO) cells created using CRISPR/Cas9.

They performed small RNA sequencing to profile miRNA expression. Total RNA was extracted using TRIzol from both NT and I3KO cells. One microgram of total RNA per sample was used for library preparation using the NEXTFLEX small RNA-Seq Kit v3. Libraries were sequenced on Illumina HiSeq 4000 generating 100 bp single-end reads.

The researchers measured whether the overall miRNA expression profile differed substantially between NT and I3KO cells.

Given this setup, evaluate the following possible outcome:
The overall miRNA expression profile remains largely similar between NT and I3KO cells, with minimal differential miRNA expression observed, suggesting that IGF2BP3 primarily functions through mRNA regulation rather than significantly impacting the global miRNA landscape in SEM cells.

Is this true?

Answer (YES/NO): YES